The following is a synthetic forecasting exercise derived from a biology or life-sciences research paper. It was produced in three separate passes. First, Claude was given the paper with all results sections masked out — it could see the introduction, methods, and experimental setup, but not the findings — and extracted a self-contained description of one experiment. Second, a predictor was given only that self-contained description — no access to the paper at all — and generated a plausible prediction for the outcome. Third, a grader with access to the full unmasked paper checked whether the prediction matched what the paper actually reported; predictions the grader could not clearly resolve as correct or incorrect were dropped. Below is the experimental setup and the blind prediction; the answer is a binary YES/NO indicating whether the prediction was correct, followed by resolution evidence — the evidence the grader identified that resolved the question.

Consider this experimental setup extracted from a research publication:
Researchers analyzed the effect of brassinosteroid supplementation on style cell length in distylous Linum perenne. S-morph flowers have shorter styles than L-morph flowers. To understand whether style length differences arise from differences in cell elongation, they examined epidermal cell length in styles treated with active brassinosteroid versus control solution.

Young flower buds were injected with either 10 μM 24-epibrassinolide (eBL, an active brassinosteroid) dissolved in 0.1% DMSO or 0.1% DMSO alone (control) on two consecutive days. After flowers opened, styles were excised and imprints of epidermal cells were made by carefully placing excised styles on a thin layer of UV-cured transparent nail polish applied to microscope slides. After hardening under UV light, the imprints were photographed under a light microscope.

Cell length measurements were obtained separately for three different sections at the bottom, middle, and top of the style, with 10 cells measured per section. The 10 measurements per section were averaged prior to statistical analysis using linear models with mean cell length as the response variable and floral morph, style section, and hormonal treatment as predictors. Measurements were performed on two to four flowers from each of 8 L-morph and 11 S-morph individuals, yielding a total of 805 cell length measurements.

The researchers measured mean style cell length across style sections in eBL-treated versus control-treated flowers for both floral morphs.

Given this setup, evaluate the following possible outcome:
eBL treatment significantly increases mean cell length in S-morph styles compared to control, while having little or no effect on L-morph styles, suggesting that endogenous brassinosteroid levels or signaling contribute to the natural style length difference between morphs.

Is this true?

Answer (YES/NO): YES